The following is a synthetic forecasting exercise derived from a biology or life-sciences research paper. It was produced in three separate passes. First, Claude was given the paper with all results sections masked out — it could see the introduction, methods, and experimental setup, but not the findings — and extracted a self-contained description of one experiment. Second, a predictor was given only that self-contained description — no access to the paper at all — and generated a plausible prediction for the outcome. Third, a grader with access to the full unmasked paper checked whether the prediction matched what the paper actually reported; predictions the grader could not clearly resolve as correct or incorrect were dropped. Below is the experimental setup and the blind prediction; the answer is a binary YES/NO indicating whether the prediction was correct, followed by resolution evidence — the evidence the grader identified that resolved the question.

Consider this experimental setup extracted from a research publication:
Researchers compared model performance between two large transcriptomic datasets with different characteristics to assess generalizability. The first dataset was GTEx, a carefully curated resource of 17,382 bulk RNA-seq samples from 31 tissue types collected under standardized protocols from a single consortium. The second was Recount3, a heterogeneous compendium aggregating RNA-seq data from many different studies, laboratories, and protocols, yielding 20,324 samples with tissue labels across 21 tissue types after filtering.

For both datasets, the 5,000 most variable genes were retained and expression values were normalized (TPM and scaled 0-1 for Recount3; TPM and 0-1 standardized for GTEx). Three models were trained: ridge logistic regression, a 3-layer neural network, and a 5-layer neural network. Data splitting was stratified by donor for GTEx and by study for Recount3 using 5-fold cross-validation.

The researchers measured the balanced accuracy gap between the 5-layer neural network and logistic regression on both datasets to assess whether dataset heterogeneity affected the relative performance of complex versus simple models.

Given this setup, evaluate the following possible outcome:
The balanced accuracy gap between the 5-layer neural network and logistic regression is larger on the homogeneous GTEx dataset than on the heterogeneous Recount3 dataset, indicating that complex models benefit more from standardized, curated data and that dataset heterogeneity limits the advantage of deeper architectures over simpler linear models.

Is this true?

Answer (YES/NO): NO